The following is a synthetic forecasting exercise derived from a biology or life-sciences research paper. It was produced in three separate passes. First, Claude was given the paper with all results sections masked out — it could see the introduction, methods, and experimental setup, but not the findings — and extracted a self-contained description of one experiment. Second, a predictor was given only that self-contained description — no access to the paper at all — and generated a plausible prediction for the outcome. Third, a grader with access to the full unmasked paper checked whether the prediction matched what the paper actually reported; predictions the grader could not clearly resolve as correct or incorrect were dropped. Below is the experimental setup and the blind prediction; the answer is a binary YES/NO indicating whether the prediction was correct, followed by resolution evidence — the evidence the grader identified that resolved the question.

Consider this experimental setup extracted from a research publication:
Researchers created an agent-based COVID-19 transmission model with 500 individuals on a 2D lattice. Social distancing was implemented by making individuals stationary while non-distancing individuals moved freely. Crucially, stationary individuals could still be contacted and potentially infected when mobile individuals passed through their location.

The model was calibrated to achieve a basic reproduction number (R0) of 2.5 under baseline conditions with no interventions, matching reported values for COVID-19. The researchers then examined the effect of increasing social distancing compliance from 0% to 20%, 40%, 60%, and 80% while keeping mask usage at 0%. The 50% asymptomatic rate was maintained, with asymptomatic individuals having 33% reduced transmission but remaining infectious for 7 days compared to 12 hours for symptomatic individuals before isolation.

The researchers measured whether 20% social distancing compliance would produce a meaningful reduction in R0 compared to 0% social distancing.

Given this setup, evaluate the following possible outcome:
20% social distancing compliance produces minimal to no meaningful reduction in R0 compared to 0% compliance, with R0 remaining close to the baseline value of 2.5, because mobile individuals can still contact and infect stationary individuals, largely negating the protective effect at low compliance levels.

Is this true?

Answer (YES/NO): YES